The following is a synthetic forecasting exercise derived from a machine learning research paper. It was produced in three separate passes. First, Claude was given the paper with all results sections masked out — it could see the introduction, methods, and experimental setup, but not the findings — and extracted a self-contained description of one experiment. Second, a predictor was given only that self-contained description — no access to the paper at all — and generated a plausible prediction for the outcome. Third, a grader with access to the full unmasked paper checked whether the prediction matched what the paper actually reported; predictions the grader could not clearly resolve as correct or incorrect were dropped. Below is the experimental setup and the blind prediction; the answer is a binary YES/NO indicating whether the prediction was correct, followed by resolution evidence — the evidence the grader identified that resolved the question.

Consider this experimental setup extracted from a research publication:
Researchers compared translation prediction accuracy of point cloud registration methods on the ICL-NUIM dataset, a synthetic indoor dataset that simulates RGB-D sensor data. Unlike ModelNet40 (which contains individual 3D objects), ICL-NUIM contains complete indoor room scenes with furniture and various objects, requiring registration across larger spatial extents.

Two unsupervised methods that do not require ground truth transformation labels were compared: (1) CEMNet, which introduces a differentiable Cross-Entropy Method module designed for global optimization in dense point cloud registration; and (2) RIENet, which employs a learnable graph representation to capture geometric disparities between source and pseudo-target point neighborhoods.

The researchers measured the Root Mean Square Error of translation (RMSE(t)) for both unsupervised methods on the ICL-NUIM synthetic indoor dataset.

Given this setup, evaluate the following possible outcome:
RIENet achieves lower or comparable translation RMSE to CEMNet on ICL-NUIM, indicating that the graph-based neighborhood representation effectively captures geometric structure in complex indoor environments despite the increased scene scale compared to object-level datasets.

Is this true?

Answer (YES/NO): NO